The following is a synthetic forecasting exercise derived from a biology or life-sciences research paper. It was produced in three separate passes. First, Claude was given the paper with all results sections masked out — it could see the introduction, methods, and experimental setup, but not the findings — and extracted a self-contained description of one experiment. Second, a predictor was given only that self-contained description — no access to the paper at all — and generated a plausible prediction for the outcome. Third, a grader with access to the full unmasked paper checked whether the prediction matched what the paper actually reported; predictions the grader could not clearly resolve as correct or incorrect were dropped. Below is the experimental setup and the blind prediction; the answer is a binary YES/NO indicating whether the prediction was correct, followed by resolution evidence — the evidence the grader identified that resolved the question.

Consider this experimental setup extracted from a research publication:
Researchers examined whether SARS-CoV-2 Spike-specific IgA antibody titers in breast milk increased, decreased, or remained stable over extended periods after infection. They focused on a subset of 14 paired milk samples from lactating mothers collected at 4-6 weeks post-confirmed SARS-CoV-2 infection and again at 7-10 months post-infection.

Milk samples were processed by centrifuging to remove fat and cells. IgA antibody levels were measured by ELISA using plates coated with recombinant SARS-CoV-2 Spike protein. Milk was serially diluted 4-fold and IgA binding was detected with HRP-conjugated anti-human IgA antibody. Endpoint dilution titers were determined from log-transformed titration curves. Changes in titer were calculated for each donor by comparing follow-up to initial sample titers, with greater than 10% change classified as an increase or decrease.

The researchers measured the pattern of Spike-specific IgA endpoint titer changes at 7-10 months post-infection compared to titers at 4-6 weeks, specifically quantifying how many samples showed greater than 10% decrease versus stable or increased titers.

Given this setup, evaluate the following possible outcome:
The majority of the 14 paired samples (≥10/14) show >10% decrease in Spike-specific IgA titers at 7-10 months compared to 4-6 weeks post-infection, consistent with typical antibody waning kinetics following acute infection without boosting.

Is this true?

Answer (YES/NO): NO